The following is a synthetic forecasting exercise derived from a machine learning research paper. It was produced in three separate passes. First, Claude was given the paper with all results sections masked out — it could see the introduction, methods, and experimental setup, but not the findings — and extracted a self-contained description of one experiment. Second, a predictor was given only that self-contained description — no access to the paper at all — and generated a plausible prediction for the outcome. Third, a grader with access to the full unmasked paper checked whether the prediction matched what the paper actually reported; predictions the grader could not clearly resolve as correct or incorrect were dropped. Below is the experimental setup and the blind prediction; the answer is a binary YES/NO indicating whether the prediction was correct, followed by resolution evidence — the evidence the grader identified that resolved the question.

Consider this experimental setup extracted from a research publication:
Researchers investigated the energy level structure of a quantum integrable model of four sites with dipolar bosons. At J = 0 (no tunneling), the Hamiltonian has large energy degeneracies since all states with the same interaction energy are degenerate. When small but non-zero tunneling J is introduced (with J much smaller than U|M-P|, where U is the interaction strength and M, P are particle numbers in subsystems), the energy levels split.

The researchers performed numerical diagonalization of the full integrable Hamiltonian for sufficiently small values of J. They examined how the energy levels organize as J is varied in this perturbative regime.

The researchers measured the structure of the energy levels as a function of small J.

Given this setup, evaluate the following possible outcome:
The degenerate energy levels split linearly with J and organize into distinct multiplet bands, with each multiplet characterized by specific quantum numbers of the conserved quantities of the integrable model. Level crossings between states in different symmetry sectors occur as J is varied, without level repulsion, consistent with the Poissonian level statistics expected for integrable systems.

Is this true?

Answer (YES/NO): NO